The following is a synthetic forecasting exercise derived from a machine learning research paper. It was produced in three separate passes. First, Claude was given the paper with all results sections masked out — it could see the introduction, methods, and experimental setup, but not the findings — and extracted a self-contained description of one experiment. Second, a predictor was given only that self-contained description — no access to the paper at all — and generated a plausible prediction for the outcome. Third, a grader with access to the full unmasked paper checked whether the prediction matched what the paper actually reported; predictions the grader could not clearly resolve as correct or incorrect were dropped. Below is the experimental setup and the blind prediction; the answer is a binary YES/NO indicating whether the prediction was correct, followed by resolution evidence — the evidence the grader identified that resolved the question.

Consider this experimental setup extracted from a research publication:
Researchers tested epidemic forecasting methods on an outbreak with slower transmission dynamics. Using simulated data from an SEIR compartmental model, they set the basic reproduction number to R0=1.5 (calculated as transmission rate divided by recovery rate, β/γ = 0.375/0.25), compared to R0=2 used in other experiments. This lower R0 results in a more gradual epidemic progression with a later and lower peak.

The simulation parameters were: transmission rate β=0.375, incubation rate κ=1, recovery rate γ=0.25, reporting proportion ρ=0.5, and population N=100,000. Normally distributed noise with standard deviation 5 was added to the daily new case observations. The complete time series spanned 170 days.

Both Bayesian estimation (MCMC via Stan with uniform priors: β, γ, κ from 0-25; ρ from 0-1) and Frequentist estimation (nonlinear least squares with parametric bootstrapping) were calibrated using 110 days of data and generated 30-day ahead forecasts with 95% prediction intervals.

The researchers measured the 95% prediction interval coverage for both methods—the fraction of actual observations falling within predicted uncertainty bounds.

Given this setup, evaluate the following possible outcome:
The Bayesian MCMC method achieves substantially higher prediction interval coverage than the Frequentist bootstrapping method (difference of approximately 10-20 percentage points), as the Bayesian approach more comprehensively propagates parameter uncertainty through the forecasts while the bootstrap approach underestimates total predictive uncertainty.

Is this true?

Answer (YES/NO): YES